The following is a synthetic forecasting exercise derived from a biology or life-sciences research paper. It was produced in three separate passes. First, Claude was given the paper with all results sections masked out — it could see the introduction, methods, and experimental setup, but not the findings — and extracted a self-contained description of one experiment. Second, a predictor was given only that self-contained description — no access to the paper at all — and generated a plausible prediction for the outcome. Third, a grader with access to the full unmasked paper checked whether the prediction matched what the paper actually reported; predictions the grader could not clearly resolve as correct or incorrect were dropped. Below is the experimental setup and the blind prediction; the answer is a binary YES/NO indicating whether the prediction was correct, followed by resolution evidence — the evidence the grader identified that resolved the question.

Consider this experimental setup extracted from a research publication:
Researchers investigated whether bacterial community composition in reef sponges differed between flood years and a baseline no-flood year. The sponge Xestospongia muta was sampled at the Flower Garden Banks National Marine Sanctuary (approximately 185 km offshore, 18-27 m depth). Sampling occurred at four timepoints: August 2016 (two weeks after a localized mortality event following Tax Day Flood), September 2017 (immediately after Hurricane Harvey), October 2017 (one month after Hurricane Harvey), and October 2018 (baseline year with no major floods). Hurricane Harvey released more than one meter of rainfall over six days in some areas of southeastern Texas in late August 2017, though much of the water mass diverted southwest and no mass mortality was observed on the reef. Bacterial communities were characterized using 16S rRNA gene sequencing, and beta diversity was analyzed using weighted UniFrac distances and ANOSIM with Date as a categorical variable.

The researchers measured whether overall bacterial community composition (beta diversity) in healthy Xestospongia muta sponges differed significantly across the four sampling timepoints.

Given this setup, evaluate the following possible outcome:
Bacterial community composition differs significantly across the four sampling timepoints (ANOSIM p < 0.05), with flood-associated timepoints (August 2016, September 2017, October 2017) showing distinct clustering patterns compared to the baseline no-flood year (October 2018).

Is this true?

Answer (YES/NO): YES